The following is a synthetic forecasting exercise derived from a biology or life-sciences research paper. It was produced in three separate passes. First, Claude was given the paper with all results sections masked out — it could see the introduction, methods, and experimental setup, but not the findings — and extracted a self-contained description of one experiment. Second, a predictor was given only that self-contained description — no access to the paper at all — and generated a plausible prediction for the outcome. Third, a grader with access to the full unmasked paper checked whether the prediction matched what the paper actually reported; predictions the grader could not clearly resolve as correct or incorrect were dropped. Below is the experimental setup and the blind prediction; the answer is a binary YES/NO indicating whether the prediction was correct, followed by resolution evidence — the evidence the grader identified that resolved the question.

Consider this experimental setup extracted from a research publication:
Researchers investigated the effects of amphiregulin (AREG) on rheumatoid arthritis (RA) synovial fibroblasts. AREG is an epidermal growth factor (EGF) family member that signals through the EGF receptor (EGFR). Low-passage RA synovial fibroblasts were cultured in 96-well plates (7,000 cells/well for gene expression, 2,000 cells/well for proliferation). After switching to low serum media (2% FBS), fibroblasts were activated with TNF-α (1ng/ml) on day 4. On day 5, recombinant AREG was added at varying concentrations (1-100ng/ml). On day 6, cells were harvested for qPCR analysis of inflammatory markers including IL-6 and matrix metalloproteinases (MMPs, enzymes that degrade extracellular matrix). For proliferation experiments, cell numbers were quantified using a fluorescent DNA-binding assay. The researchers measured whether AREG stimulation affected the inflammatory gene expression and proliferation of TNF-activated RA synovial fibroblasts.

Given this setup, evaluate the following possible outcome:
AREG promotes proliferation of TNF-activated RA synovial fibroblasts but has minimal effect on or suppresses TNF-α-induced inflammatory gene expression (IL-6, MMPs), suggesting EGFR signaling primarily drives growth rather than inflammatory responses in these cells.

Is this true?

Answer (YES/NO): NO